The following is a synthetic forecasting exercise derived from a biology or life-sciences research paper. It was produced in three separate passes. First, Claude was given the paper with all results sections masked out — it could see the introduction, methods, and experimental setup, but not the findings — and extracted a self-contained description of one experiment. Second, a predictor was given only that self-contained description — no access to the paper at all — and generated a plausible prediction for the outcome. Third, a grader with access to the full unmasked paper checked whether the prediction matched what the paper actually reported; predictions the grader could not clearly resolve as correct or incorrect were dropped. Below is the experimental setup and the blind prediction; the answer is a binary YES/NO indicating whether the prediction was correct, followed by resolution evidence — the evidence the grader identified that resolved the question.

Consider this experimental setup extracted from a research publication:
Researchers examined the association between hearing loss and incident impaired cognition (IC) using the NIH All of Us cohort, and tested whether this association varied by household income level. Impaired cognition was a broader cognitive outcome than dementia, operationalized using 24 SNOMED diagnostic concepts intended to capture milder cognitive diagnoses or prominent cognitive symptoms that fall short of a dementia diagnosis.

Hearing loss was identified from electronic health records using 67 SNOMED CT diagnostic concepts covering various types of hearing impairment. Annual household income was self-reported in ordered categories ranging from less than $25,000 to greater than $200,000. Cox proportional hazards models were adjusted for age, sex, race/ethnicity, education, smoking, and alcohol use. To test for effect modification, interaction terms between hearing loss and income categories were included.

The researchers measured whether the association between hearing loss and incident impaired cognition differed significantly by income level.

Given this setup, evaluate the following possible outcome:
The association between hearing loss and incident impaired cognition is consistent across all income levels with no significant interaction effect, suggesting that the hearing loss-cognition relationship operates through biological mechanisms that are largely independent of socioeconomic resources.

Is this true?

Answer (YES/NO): YES